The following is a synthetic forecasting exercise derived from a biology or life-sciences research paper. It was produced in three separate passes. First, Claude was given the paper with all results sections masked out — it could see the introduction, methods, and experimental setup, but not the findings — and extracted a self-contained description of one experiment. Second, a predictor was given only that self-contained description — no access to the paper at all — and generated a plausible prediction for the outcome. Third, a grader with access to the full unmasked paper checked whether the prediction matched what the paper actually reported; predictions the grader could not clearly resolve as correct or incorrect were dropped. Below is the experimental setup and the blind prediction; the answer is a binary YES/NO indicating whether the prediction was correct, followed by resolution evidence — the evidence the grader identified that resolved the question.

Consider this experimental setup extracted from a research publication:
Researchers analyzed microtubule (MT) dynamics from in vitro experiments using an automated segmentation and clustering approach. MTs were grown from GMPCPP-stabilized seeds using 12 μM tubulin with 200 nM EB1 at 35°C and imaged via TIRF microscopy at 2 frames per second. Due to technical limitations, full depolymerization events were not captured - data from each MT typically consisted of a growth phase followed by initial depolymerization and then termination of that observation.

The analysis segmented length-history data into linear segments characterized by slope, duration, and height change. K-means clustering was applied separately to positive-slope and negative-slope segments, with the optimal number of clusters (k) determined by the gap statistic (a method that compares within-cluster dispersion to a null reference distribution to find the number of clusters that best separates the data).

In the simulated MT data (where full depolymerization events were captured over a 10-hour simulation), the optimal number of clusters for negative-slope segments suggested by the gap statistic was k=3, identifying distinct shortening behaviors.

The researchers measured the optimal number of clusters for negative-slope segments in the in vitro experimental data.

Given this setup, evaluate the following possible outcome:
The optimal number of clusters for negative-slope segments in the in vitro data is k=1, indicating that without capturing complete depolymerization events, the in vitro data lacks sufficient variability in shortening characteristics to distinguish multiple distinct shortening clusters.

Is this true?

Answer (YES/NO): NO